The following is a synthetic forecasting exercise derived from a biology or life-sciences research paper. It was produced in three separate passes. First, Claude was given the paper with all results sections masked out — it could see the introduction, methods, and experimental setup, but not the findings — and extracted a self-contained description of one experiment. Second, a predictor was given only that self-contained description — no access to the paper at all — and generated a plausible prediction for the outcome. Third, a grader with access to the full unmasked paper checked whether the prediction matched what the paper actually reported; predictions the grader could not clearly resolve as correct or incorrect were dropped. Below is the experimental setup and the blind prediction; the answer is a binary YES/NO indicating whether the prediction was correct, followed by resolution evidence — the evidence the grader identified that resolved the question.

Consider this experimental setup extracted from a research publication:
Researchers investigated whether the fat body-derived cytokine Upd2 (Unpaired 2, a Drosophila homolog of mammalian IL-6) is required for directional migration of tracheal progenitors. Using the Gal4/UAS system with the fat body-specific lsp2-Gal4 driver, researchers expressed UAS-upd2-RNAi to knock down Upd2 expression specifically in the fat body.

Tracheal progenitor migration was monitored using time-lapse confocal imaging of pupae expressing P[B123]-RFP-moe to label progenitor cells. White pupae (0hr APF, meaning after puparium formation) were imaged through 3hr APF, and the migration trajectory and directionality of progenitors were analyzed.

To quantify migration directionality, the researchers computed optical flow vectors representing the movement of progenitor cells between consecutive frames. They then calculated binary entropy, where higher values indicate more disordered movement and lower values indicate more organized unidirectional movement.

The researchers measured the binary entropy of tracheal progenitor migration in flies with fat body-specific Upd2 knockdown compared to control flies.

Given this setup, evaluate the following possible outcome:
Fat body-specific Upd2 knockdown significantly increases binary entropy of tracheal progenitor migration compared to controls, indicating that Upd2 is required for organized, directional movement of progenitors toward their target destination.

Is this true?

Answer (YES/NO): YES